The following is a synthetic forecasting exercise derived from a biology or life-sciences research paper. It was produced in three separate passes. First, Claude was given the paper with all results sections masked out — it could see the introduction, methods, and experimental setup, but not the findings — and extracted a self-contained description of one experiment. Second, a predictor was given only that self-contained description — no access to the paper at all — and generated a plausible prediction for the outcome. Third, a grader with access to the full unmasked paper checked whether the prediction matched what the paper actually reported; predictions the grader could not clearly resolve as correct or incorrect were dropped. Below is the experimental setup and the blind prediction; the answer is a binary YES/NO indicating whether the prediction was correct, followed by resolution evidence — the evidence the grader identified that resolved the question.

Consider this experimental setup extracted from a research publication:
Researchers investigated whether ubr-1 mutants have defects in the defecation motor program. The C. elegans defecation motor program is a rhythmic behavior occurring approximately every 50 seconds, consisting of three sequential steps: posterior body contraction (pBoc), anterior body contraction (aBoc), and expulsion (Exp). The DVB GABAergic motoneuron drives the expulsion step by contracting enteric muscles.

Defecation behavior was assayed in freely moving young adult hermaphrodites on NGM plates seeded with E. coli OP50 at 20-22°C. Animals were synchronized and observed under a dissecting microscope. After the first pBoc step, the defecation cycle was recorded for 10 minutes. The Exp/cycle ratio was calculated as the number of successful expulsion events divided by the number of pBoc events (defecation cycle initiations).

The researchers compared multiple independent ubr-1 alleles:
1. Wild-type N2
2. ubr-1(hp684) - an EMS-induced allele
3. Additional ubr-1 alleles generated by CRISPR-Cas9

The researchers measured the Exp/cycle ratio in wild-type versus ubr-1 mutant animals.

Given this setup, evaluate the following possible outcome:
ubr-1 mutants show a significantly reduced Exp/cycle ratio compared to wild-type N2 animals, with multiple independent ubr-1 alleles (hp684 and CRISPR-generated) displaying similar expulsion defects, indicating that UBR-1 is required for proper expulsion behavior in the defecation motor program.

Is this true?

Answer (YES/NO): YES